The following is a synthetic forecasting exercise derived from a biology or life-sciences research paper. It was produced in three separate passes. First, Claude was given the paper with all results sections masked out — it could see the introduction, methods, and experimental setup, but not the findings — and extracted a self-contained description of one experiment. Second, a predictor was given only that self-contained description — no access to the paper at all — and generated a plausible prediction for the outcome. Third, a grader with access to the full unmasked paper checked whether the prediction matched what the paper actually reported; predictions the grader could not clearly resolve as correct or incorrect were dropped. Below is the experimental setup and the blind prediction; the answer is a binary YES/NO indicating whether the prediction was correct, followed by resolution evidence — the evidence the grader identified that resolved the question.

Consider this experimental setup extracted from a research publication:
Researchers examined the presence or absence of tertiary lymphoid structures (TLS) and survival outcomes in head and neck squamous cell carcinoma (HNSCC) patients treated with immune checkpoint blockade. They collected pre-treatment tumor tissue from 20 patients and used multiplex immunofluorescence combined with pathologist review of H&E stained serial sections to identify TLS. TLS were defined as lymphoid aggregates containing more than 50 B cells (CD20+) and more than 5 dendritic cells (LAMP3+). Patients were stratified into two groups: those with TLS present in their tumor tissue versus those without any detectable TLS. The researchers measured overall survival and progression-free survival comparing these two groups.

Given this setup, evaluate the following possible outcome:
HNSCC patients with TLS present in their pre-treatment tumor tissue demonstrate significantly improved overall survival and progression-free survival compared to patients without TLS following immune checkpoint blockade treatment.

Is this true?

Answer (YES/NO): NO